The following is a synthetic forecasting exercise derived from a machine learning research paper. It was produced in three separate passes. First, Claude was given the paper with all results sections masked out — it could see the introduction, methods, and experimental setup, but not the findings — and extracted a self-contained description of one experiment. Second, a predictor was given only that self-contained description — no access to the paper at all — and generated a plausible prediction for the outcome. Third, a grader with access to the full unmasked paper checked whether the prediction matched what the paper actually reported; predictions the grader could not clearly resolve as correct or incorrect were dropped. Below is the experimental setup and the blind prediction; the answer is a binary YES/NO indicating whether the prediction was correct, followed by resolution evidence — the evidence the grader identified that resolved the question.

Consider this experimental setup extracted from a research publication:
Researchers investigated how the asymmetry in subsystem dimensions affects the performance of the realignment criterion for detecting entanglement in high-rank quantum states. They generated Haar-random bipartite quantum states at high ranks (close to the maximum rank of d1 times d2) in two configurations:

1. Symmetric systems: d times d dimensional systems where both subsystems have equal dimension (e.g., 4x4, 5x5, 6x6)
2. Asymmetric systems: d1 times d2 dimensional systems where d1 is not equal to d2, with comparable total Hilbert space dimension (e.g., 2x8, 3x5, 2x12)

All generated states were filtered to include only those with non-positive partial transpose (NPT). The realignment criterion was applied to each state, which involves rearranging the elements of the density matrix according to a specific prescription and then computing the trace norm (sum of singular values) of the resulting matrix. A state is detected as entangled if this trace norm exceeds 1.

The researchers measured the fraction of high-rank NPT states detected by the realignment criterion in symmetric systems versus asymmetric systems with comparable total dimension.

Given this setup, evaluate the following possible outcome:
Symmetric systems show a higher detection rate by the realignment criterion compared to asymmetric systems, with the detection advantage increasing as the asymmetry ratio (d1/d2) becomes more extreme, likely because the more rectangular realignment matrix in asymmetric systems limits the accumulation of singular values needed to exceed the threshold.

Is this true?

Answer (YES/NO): YES